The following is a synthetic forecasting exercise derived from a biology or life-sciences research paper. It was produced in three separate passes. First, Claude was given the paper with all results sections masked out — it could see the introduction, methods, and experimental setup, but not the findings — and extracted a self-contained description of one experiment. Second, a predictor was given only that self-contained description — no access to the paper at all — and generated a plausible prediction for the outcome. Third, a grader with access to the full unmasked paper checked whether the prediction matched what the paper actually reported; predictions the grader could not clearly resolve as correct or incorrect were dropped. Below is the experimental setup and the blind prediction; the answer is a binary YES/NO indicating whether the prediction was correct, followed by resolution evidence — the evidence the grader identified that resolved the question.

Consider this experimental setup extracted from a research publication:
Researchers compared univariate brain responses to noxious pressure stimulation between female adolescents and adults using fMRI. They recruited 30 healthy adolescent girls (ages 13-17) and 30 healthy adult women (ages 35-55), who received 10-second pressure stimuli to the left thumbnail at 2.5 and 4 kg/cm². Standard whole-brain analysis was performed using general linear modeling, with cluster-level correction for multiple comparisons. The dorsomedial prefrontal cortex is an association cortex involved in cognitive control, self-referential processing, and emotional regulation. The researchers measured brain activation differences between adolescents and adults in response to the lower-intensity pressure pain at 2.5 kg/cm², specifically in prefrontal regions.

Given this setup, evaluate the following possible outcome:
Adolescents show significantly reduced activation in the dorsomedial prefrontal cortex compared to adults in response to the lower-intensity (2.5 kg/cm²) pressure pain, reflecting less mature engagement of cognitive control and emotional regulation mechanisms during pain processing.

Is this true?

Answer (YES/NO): NO